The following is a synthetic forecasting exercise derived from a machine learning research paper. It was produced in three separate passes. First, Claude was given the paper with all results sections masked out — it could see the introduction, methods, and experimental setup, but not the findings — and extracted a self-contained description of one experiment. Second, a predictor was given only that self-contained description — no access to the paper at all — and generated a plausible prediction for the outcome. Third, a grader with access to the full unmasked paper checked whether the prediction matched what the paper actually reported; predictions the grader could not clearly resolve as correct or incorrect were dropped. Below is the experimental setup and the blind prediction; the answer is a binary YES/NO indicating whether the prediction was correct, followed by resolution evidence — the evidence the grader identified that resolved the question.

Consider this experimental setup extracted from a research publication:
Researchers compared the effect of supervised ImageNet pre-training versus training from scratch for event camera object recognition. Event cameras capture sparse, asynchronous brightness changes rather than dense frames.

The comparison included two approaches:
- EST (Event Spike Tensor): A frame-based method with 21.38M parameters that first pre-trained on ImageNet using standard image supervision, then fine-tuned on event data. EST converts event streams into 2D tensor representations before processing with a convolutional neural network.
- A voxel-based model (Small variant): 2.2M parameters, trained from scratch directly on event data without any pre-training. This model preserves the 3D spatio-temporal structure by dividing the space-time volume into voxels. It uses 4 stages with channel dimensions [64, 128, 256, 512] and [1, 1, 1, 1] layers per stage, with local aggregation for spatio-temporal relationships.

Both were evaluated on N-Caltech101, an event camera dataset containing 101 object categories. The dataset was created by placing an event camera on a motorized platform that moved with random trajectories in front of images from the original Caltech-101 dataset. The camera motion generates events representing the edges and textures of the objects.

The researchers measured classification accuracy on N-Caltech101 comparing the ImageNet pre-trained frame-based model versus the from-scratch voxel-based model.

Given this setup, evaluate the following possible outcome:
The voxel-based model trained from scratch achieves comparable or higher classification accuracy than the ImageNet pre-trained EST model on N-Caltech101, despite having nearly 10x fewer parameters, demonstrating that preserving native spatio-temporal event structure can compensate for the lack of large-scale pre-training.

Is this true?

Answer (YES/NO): NO